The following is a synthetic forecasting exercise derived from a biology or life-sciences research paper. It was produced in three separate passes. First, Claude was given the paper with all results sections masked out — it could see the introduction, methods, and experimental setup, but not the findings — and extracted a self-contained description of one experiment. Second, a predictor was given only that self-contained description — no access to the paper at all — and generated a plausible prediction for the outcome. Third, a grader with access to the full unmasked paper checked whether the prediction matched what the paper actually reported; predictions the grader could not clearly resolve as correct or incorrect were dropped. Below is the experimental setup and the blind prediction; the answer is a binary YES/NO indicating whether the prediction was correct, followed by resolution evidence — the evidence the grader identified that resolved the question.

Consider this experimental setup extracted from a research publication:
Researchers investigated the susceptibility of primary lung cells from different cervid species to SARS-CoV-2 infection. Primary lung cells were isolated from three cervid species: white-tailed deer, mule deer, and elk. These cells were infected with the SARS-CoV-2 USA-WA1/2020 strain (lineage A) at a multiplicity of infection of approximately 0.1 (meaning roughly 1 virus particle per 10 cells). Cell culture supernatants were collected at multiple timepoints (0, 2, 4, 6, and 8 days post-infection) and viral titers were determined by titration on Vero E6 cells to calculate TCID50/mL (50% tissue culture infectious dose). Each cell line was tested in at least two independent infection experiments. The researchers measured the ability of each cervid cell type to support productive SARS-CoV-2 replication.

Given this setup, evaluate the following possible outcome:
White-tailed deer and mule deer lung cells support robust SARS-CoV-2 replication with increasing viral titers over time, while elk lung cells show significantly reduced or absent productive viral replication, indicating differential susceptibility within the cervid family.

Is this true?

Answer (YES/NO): YES